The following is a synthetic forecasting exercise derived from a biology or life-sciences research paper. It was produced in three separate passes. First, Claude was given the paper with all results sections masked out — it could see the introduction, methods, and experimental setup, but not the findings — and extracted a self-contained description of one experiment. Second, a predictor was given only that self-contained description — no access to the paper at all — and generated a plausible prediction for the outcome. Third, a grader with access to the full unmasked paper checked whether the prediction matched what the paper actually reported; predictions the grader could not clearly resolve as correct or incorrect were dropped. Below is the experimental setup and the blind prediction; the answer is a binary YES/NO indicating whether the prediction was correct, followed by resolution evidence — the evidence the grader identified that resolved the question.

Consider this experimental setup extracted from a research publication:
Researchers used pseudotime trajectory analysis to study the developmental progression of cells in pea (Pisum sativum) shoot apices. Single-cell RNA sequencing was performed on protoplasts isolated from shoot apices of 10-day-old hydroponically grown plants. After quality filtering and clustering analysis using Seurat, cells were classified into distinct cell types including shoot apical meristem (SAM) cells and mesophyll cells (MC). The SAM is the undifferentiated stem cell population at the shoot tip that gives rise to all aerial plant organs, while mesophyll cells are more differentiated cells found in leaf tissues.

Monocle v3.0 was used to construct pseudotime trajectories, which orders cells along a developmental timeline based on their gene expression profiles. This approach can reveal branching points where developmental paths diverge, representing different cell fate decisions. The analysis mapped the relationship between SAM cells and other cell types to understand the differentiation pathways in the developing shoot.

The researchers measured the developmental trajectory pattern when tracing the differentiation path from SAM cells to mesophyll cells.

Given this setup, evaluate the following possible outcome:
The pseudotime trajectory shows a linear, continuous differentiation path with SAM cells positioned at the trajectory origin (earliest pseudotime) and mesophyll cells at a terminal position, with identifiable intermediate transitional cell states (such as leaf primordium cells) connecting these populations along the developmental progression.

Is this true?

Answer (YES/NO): NO